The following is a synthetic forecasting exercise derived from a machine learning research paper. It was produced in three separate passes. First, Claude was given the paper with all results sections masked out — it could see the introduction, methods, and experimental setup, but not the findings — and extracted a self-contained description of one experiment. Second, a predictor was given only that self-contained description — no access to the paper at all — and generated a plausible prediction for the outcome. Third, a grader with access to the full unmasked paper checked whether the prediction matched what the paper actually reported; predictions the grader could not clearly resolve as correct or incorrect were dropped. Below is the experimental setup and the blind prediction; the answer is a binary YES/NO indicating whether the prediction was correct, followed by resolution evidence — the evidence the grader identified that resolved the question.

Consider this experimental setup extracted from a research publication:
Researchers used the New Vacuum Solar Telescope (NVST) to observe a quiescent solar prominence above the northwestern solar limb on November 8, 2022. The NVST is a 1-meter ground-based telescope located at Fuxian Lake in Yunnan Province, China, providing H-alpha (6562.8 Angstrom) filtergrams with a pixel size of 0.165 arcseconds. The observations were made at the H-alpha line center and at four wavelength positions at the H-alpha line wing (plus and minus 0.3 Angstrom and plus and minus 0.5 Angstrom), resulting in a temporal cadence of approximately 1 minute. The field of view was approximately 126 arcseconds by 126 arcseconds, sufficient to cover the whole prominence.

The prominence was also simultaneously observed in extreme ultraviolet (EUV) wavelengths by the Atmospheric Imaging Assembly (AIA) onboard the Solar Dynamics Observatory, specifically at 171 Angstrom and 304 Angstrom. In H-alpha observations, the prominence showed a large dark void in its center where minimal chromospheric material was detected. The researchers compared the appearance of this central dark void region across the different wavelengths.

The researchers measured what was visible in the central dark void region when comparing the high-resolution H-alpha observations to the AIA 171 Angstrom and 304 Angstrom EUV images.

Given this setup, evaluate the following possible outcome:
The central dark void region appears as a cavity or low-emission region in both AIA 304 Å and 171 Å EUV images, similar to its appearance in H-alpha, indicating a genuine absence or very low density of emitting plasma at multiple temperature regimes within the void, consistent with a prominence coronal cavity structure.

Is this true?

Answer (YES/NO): NO